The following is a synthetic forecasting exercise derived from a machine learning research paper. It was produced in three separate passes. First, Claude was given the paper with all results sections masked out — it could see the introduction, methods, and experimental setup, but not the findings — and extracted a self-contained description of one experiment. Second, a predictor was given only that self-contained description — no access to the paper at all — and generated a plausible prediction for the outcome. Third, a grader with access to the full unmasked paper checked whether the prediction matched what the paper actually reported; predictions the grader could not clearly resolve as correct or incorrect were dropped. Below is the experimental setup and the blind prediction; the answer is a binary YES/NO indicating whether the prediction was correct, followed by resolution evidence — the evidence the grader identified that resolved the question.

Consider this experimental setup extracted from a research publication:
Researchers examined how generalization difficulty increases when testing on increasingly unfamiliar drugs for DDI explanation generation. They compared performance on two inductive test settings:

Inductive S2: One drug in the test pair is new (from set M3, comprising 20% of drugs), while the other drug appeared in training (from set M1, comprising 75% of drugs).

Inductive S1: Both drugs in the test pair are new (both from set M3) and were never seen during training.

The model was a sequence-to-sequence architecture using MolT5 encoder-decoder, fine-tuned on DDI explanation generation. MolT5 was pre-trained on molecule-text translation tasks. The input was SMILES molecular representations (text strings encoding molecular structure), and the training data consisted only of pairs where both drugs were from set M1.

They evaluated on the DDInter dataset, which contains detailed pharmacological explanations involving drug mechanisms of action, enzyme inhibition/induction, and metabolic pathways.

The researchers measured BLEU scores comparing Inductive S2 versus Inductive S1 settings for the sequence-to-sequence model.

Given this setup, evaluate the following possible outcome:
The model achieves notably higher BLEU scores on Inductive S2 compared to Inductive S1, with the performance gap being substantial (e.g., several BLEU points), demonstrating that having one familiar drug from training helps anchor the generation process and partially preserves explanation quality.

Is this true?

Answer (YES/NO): YES